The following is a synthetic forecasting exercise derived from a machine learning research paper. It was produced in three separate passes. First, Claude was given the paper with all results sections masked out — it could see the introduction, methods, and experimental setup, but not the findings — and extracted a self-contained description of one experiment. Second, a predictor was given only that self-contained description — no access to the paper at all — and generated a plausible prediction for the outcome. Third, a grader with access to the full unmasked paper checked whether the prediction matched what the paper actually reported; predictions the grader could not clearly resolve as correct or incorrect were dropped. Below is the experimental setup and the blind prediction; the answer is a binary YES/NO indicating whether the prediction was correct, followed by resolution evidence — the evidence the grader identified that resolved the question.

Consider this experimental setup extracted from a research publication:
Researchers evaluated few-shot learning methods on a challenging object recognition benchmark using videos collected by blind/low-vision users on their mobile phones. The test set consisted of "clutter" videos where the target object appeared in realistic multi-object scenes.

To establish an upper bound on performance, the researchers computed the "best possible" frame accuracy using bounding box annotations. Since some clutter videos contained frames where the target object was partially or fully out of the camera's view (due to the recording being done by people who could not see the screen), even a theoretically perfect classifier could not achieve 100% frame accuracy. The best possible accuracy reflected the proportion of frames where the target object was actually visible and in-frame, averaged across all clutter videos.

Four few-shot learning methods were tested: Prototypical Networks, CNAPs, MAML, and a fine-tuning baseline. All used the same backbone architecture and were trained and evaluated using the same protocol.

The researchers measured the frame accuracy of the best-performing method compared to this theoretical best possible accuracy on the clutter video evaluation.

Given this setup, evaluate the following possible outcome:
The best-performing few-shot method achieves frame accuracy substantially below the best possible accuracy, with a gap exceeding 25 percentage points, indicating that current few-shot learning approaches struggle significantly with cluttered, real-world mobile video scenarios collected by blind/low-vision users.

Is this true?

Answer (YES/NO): YES